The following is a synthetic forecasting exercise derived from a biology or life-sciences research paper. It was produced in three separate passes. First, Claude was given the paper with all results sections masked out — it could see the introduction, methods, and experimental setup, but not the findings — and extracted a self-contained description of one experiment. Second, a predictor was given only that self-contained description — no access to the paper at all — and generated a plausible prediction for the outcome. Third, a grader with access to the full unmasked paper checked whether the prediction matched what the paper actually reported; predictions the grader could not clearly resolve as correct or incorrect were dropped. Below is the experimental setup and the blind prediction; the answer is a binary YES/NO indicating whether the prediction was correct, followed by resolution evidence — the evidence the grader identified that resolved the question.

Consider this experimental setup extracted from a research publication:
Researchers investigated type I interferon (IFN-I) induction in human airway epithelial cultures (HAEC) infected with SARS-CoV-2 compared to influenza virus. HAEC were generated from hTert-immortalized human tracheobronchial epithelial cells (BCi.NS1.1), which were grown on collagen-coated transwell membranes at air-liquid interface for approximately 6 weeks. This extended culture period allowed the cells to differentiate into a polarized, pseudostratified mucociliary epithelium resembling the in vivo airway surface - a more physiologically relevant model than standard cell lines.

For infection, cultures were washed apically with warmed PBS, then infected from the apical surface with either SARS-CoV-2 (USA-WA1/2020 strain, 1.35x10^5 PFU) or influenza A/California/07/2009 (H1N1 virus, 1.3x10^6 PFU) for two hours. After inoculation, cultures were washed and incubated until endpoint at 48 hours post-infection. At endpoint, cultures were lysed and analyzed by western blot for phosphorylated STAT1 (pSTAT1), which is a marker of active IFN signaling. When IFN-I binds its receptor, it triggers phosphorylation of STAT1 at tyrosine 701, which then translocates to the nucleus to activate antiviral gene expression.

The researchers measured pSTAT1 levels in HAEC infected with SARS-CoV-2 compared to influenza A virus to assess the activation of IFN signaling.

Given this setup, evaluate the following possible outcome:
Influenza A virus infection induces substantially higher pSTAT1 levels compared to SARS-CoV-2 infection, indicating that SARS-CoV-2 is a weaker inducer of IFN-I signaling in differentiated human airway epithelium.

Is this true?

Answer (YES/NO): YES